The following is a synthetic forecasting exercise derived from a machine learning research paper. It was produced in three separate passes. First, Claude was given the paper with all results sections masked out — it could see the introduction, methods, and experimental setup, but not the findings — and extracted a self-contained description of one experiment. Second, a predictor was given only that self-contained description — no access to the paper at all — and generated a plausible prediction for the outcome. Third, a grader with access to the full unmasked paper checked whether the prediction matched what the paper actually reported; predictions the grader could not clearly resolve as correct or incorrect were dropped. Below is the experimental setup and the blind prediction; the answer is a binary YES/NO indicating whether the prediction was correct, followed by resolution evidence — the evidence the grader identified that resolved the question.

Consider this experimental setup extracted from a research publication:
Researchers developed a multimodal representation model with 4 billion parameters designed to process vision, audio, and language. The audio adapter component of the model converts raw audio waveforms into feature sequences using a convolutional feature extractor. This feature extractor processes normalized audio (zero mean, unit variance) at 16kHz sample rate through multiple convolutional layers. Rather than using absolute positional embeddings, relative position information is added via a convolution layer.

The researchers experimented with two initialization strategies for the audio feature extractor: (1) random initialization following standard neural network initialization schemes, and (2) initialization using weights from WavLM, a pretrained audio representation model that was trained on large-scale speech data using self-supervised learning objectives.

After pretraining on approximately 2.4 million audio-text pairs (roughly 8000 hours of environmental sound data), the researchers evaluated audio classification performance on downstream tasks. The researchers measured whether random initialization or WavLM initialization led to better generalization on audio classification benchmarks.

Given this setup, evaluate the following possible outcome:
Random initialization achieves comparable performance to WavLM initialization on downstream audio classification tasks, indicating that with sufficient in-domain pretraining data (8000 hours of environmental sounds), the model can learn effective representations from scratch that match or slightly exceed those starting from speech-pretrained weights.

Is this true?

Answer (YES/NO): NO